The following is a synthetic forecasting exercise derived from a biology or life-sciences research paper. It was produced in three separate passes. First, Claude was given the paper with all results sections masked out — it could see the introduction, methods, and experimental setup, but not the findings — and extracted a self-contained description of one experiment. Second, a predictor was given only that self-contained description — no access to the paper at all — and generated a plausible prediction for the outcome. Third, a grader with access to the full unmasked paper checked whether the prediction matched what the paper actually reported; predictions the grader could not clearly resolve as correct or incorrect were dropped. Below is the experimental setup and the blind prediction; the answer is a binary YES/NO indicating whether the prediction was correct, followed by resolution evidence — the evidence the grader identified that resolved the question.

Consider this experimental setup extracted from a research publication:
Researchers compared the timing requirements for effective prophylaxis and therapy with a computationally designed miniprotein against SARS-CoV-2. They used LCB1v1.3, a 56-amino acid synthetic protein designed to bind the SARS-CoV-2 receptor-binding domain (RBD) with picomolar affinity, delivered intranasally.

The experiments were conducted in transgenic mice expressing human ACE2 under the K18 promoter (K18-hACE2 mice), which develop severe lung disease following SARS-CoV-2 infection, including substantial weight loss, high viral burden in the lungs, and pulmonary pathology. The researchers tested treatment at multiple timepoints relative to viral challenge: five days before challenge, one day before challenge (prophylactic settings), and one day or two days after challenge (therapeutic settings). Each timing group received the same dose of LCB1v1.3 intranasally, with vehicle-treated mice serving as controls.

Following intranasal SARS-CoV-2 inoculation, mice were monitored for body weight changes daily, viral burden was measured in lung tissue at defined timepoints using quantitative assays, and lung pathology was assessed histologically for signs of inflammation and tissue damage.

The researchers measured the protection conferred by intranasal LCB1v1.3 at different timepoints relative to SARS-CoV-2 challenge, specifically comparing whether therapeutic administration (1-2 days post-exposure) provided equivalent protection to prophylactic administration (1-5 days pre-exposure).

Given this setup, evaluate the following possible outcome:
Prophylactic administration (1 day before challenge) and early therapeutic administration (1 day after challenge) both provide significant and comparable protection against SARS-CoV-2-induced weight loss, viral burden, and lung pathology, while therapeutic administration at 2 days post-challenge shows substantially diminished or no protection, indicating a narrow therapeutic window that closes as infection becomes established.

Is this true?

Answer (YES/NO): NO